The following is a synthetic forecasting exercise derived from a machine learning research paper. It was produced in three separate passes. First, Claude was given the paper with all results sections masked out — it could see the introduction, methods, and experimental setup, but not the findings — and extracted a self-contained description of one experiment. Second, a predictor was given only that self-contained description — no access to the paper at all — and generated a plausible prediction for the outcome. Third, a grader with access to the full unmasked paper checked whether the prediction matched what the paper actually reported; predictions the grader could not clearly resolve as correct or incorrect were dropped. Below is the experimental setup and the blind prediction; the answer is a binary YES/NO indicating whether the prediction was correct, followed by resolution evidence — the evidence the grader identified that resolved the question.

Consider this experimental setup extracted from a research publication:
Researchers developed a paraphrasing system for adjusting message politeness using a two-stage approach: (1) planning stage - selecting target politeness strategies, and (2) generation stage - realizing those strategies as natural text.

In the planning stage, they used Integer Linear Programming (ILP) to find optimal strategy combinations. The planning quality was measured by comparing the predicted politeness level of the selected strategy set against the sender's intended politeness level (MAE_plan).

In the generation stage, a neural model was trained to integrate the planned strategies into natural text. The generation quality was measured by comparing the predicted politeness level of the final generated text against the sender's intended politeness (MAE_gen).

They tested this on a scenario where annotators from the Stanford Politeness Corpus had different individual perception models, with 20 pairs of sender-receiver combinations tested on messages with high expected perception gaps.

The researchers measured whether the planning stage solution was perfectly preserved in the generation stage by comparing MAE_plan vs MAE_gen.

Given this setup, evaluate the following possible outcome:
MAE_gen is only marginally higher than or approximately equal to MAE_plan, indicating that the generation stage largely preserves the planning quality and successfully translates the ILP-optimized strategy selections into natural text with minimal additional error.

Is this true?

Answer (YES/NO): NO